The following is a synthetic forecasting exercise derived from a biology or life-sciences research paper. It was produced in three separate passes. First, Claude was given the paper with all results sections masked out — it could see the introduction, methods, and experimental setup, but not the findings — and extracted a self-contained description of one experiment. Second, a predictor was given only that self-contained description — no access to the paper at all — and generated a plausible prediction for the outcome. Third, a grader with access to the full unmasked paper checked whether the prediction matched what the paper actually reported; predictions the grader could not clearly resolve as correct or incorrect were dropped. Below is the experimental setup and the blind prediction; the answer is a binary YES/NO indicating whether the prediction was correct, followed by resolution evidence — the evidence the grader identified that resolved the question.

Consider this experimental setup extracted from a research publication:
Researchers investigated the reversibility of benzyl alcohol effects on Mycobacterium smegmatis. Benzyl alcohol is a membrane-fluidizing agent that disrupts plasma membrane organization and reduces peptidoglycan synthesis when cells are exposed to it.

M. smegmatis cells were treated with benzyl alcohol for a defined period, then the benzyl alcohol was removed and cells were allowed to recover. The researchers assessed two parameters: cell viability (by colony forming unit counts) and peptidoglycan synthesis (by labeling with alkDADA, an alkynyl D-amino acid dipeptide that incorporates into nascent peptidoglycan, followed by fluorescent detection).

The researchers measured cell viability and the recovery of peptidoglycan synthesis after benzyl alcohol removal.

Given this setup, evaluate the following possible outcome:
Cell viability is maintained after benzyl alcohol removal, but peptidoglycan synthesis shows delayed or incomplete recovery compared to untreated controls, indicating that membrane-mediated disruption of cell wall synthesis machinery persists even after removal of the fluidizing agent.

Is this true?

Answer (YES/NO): NO